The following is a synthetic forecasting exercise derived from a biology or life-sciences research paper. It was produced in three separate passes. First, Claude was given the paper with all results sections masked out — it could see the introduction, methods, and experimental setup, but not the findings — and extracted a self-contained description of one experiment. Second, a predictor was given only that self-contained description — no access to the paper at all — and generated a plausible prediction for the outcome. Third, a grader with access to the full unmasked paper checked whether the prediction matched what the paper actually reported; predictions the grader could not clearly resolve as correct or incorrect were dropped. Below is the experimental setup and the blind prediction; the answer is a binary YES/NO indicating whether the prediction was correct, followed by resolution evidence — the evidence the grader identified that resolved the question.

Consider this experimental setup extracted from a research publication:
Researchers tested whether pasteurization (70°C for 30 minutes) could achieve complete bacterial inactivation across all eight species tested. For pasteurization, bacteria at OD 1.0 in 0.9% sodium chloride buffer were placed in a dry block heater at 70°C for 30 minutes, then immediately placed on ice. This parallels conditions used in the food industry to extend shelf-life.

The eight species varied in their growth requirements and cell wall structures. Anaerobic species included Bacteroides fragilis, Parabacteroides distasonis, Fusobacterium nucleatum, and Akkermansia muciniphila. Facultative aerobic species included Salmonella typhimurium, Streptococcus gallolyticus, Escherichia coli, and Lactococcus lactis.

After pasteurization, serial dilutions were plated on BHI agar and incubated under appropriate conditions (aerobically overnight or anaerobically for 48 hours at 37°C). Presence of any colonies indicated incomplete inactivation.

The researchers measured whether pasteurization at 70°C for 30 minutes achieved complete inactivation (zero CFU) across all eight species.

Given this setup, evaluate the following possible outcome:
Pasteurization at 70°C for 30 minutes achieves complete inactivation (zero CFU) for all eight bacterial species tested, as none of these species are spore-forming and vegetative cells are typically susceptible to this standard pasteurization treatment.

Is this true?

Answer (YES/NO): NO